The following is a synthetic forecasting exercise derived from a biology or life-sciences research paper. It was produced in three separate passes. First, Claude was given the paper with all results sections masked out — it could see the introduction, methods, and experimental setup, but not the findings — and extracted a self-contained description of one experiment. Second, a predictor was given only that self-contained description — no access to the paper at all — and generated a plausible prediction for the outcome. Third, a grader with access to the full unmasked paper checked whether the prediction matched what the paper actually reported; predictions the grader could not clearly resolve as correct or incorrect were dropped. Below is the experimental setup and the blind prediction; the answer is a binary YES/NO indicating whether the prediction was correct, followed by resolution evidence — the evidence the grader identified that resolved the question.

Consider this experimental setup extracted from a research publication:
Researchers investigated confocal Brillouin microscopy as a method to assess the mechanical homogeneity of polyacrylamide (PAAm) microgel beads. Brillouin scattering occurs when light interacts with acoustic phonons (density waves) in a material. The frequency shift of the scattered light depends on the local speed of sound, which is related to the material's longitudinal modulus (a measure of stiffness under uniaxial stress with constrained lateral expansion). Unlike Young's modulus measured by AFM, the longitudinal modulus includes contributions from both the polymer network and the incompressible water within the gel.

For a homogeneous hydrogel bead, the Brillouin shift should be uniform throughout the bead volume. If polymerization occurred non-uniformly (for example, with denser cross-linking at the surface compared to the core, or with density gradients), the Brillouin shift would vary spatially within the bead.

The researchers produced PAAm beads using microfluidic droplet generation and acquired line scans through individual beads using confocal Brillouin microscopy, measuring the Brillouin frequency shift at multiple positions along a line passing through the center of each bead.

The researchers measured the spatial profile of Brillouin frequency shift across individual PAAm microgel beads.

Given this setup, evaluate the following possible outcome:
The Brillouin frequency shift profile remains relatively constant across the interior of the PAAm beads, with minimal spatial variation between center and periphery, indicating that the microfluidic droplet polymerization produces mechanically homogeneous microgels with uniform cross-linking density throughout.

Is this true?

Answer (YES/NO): YES